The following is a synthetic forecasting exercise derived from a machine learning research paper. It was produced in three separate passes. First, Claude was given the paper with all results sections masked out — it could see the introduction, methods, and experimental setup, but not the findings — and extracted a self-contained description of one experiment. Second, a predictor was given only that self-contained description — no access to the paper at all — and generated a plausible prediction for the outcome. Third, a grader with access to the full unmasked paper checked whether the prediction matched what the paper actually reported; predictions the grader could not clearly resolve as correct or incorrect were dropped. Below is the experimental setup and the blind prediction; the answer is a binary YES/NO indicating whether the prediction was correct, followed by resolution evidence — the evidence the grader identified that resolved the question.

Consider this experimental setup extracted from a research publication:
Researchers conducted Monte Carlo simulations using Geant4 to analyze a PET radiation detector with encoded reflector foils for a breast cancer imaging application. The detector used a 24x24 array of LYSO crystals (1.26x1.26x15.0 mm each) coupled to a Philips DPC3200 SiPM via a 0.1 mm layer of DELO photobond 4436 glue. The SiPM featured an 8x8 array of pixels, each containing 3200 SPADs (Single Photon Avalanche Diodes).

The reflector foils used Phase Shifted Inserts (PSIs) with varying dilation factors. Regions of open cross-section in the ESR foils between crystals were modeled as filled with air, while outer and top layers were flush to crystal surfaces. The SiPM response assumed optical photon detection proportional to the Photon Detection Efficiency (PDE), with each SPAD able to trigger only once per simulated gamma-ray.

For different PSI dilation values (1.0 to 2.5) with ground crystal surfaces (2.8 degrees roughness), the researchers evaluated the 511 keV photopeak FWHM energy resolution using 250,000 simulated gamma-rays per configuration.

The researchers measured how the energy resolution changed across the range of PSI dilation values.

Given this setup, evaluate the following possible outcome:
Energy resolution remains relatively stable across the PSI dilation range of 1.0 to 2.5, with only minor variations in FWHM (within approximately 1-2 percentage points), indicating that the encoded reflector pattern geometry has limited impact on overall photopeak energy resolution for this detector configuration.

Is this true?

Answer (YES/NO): YES